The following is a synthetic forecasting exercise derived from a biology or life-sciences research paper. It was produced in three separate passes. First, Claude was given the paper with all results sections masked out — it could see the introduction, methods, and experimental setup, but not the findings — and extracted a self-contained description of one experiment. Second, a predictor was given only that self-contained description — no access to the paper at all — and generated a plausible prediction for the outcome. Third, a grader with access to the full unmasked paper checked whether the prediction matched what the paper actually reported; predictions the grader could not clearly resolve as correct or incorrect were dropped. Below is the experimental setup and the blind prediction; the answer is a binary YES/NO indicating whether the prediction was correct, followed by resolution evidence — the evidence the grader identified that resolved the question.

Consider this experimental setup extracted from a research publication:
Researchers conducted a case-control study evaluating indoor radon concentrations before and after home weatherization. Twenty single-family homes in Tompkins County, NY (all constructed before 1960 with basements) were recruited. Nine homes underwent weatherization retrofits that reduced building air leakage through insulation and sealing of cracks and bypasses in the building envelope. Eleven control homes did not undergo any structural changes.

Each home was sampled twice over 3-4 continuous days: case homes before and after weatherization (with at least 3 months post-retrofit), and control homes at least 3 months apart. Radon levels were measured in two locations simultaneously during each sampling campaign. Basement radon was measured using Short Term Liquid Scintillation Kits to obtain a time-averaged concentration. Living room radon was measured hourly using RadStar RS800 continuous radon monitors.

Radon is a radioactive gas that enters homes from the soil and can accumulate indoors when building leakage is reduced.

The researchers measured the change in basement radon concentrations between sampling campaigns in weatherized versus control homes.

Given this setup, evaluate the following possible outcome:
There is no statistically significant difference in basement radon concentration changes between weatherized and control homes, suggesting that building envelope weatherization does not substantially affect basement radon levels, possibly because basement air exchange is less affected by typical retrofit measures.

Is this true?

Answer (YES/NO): NO